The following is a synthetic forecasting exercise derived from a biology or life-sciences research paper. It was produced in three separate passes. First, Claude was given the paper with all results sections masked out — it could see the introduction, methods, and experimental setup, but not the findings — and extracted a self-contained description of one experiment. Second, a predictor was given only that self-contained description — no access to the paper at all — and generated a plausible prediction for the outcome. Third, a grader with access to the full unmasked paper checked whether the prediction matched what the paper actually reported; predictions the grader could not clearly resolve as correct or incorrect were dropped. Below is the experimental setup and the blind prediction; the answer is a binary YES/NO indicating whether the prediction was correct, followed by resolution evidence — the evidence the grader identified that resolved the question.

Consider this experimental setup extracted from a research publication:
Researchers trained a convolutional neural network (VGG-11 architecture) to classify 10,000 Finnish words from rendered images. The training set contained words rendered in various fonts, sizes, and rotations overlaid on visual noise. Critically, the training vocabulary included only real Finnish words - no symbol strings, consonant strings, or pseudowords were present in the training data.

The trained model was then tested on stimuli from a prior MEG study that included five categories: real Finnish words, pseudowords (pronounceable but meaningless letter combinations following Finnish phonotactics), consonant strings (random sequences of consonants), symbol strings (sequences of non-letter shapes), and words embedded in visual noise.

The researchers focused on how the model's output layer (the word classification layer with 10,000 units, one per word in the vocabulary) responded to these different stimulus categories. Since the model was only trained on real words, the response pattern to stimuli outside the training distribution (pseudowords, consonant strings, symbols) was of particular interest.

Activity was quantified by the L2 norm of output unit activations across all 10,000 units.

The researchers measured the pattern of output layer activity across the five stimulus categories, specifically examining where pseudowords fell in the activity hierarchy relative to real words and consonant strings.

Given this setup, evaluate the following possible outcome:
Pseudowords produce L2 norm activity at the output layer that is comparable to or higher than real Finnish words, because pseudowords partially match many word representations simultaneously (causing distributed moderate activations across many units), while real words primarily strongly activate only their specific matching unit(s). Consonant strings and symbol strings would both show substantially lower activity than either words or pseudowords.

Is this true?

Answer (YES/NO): YES